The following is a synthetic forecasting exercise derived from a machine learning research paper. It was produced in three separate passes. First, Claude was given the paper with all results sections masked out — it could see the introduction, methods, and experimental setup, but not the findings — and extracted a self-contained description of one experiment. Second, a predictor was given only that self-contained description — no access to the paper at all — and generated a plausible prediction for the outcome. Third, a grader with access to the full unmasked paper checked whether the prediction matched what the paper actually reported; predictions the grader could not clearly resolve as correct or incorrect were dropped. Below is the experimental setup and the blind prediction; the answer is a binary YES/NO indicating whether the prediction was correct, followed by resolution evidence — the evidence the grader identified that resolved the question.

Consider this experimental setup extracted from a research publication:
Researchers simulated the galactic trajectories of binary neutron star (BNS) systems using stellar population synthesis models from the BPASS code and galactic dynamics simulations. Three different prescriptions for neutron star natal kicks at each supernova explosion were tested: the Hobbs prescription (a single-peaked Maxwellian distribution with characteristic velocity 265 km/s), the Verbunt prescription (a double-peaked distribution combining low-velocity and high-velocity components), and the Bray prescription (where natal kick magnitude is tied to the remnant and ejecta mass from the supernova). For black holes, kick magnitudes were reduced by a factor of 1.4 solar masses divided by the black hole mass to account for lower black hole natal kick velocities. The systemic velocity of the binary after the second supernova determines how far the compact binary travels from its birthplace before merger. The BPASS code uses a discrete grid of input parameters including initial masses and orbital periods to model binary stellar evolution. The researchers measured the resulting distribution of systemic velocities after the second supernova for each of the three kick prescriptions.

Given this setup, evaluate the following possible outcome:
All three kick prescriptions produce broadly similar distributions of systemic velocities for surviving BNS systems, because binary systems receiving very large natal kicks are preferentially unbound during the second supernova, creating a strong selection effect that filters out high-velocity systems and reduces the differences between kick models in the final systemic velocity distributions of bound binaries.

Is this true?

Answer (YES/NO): NO